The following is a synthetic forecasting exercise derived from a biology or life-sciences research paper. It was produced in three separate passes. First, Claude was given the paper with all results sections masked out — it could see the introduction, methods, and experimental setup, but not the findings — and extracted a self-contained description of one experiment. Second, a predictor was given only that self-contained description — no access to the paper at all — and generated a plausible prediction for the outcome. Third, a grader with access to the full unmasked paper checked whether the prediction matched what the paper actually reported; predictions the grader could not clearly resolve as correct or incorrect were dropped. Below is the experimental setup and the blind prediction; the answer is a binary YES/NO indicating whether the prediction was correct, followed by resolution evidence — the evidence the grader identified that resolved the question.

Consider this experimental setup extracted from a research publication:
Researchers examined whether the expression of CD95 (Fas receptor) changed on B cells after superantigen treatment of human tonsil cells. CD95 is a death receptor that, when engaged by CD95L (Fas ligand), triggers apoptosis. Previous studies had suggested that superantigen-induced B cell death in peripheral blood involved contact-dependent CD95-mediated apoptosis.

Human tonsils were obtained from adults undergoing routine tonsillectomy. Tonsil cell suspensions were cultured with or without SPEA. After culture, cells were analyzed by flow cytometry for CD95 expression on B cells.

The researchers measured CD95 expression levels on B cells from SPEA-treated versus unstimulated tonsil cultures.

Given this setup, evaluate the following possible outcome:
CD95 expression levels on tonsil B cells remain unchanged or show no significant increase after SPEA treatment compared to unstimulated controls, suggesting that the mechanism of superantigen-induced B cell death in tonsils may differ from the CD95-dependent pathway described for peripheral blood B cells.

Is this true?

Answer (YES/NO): NO